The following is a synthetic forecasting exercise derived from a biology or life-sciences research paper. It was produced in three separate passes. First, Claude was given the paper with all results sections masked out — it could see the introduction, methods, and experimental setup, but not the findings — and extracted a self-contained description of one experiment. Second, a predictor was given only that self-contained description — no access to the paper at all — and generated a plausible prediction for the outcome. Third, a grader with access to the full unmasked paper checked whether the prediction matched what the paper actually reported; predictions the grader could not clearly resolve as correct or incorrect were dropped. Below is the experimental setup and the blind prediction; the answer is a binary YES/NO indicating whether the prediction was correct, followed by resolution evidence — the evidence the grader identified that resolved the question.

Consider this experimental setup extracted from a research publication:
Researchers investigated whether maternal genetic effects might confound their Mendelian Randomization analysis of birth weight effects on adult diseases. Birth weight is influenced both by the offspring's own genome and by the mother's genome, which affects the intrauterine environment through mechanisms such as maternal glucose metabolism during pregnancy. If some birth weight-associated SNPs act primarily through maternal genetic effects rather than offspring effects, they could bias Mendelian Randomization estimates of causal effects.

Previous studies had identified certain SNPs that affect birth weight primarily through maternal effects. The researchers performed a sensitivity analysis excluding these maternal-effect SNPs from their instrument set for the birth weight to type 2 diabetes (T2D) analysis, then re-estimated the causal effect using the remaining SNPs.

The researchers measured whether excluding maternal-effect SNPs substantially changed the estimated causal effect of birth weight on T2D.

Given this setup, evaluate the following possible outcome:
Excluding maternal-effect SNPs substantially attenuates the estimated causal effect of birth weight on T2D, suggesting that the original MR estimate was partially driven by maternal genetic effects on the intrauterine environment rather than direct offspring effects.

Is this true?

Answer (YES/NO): NO